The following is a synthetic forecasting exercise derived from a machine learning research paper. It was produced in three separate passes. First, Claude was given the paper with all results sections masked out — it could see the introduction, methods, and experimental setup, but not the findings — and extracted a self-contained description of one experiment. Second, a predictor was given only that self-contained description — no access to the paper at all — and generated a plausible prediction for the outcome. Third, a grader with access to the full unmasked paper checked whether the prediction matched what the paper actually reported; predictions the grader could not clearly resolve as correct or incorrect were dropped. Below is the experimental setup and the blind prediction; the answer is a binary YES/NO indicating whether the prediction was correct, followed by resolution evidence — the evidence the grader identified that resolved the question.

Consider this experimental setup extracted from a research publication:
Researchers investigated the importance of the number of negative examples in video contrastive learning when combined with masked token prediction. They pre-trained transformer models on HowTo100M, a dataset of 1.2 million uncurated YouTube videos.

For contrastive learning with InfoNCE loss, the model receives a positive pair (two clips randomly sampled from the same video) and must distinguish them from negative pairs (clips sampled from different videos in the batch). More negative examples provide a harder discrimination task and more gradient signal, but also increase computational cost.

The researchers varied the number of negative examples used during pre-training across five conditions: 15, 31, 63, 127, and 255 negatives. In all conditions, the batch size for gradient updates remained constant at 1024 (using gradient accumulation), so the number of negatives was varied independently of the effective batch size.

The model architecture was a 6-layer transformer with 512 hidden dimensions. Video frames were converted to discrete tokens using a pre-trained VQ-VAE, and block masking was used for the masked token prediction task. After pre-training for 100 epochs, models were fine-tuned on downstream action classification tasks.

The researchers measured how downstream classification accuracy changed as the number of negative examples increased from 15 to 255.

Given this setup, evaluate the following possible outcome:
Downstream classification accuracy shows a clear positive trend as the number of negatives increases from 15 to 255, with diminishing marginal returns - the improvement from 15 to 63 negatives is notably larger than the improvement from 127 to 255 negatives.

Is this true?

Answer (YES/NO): NO